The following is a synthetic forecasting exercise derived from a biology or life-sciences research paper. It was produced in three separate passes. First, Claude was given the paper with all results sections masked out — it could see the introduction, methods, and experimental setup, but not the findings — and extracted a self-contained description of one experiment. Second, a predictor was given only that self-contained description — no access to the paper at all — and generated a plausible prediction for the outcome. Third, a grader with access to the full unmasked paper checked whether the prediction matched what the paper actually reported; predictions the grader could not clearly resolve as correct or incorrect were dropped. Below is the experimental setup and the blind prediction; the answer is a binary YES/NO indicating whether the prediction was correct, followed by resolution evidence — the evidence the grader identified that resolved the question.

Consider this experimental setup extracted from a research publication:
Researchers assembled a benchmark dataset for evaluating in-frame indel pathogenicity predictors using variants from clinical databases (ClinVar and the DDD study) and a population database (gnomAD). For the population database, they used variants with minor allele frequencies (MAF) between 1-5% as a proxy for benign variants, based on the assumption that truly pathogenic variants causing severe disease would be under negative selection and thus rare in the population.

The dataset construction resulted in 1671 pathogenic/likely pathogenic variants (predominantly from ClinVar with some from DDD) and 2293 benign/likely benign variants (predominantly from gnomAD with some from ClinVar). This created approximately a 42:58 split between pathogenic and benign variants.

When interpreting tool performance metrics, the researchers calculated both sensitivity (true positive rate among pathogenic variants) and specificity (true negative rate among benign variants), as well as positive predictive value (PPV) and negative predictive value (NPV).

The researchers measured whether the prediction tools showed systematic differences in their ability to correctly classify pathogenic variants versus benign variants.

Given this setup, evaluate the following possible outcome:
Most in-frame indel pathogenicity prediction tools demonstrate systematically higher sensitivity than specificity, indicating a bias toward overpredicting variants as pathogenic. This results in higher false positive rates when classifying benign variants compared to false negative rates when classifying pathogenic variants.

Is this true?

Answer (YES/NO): NO